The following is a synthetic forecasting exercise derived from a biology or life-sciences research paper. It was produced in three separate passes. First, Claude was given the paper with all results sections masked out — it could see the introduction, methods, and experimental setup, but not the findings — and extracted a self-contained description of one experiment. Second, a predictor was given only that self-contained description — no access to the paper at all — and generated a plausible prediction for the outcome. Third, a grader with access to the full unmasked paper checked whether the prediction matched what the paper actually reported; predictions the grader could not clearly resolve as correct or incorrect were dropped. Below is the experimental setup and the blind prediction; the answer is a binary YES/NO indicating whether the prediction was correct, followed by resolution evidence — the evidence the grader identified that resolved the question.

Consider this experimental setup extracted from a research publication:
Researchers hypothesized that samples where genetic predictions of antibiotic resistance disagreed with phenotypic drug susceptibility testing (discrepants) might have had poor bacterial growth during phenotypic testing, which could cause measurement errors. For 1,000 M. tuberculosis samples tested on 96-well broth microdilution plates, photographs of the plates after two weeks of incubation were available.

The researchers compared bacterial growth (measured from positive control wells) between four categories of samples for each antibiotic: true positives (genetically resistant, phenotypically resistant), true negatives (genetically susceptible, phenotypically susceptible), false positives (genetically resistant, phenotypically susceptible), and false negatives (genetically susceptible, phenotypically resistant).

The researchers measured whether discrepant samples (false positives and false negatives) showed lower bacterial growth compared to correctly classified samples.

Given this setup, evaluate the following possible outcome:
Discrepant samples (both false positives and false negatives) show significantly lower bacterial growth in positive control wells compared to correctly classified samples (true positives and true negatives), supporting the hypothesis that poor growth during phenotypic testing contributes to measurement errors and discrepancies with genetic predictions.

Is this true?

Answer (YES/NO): NO